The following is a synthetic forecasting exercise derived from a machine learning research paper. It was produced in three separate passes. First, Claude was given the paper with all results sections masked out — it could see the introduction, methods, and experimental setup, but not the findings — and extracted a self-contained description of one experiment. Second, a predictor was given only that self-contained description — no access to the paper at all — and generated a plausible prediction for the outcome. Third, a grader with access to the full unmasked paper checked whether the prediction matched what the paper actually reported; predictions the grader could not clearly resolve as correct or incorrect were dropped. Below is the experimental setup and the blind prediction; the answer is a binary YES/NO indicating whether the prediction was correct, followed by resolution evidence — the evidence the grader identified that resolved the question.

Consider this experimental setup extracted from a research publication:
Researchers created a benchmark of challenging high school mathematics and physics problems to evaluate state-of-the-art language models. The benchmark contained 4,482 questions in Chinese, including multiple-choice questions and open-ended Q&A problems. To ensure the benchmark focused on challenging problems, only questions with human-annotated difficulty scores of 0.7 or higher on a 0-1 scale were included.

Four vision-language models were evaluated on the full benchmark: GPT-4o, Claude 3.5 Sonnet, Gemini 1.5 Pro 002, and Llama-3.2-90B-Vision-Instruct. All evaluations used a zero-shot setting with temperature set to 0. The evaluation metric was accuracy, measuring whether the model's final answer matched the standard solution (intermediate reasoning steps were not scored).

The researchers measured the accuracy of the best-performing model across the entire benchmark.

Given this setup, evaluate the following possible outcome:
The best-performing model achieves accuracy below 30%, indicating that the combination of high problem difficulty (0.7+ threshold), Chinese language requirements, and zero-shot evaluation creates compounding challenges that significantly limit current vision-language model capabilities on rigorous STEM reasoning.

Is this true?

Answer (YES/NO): NO